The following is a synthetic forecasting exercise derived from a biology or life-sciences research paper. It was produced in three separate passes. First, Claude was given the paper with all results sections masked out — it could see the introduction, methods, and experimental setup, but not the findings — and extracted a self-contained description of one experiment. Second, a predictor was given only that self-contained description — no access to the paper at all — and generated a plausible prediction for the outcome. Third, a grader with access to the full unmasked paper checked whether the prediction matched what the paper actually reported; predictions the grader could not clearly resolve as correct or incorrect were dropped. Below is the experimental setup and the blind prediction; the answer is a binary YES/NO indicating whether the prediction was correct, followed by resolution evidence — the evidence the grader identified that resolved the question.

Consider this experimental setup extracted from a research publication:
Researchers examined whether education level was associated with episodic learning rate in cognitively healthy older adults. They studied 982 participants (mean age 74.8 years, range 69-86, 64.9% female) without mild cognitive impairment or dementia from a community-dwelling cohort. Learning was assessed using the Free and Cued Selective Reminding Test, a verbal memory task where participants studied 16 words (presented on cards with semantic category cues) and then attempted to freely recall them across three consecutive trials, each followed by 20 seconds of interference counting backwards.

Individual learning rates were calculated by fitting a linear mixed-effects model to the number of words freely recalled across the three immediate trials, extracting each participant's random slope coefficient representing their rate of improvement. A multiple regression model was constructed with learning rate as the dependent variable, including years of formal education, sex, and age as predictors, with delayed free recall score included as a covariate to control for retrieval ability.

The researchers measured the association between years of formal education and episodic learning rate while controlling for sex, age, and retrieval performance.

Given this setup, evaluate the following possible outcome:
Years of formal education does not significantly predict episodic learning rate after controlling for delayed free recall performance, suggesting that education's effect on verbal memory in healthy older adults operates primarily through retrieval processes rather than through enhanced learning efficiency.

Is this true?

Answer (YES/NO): NO